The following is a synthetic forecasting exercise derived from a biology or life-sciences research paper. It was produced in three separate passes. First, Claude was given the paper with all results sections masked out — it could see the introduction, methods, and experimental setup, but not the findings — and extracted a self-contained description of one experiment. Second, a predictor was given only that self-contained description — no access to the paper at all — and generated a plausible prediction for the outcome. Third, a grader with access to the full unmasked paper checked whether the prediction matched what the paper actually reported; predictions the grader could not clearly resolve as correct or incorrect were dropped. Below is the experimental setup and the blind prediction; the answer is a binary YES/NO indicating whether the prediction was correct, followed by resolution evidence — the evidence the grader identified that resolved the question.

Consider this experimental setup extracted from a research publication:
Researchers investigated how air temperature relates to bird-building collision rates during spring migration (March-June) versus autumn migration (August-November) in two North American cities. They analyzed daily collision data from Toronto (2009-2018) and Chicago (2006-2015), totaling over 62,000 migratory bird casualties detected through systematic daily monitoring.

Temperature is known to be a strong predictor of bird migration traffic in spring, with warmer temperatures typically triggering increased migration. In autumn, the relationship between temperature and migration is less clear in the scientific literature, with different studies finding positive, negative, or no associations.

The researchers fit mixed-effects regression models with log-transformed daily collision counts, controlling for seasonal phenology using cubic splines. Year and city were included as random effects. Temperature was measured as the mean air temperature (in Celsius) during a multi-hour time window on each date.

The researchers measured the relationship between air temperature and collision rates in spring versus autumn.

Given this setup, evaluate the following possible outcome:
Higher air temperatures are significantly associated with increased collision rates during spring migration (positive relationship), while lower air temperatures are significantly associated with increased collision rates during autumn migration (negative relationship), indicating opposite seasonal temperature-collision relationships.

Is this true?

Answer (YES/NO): YES